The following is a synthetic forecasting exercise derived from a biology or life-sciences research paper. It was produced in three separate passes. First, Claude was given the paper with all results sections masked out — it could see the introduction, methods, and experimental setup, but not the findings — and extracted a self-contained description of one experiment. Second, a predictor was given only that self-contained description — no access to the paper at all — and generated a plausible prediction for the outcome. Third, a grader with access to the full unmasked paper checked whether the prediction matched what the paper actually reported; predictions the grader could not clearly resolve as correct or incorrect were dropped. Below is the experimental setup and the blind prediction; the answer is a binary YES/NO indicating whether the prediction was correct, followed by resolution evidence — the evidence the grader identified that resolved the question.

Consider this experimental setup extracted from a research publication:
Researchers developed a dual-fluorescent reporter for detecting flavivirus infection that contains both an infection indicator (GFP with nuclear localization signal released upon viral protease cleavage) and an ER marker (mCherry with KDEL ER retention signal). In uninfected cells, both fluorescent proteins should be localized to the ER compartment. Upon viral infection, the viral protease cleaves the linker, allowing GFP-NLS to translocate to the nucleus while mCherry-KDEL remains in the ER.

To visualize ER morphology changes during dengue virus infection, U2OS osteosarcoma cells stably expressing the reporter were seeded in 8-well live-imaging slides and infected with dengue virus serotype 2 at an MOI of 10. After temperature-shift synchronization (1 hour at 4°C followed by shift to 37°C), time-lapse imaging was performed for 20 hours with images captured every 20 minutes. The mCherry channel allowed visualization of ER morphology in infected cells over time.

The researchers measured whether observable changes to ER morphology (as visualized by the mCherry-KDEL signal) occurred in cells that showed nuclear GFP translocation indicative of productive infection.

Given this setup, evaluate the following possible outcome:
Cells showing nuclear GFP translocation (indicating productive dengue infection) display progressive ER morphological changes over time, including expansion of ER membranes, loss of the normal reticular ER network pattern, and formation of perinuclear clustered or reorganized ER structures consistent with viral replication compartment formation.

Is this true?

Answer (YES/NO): NO